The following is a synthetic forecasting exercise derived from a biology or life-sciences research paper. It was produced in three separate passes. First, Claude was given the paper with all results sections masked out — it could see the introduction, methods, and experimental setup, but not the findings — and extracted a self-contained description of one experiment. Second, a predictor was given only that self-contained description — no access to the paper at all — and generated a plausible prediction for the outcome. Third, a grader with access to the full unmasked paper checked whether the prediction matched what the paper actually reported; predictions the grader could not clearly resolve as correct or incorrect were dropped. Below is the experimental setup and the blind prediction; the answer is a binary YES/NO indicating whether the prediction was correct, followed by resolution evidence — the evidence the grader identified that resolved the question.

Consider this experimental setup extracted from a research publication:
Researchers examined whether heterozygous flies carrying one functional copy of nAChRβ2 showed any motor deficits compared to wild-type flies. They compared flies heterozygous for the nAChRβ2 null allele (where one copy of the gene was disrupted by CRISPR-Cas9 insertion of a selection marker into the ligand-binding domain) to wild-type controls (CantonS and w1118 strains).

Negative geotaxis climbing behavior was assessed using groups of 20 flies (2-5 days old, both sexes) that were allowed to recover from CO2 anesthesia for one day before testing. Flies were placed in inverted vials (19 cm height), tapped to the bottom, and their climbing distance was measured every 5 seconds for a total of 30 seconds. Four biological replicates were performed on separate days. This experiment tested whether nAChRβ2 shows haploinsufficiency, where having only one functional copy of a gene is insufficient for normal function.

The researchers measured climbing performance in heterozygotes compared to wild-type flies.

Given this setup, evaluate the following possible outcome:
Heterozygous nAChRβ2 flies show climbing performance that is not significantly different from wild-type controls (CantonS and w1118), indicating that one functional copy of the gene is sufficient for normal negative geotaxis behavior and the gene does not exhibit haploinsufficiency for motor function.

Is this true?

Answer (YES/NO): YES